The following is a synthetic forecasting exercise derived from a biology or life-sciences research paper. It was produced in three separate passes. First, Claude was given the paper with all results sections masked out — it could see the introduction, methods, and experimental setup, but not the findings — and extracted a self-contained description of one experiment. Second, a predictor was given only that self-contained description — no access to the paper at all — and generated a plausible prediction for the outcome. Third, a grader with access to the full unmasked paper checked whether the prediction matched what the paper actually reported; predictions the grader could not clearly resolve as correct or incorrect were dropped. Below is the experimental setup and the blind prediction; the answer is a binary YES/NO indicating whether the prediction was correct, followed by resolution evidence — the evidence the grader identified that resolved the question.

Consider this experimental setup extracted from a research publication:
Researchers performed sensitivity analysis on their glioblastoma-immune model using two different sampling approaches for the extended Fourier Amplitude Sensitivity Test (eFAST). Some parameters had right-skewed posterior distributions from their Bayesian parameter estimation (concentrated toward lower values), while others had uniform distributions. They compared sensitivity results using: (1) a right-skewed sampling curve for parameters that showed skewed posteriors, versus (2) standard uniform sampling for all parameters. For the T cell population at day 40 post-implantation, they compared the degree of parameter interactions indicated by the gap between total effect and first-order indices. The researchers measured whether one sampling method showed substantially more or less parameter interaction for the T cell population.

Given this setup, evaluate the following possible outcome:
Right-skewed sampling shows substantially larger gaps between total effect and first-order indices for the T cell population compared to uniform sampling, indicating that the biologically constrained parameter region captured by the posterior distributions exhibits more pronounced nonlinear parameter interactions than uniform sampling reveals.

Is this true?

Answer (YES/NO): NO